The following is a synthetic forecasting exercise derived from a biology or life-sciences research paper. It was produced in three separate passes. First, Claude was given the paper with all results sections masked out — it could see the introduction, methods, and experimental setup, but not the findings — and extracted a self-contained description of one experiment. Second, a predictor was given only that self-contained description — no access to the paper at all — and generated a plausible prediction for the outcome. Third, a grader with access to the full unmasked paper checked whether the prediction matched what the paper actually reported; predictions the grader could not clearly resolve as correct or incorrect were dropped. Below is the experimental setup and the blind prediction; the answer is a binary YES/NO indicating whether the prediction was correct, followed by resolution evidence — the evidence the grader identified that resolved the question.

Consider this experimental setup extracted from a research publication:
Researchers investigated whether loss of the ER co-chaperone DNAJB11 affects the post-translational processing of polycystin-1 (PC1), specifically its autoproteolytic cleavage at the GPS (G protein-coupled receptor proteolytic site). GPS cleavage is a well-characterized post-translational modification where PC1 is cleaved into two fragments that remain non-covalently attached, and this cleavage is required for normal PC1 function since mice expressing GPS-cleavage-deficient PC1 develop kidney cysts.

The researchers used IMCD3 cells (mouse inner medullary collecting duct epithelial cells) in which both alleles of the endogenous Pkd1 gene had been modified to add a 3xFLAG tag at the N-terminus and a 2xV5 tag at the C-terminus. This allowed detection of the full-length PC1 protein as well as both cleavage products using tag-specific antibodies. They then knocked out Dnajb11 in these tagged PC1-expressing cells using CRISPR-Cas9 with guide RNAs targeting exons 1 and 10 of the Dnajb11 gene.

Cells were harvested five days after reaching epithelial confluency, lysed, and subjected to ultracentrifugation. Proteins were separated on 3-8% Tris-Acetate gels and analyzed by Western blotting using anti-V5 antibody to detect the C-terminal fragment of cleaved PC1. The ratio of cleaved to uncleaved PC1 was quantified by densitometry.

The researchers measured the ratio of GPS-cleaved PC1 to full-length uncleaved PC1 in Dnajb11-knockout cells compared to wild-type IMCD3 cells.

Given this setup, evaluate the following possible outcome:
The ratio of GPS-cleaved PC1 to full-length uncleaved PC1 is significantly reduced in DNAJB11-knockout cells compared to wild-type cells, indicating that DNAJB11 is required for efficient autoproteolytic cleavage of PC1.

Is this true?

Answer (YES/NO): YES